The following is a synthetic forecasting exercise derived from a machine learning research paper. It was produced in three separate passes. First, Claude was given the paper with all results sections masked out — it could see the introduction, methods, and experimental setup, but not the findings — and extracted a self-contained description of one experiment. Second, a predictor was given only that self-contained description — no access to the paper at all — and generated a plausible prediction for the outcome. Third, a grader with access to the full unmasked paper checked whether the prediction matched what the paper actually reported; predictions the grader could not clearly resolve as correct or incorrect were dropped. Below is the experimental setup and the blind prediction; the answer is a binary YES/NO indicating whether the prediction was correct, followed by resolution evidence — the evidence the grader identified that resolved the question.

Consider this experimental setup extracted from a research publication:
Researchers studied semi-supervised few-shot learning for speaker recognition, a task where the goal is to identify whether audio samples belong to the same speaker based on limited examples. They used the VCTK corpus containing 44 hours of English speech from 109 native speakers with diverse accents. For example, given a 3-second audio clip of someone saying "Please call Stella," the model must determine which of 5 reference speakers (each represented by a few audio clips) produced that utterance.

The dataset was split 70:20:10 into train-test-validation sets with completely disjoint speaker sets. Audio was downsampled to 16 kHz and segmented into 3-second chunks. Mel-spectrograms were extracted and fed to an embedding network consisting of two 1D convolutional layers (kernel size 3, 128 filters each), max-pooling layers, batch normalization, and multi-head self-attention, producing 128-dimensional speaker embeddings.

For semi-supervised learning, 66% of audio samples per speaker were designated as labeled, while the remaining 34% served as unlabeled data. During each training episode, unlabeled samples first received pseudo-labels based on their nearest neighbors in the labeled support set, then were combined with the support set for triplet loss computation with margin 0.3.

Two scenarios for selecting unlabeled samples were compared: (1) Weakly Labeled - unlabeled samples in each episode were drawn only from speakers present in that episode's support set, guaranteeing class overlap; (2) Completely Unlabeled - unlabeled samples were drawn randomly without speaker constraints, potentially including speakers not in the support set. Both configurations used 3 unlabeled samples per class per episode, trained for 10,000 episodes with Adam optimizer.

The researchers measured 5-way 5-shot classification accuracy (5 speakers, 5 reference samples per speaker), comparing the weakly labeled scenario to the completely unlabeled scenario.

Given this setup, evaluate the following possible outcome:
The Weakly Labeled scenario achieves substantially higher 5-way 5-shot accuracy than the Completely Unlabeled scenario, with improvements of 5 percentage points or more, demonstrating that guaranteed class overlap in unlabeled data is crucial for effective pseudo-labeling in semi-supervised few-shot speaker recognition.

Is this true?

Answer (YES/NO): NO